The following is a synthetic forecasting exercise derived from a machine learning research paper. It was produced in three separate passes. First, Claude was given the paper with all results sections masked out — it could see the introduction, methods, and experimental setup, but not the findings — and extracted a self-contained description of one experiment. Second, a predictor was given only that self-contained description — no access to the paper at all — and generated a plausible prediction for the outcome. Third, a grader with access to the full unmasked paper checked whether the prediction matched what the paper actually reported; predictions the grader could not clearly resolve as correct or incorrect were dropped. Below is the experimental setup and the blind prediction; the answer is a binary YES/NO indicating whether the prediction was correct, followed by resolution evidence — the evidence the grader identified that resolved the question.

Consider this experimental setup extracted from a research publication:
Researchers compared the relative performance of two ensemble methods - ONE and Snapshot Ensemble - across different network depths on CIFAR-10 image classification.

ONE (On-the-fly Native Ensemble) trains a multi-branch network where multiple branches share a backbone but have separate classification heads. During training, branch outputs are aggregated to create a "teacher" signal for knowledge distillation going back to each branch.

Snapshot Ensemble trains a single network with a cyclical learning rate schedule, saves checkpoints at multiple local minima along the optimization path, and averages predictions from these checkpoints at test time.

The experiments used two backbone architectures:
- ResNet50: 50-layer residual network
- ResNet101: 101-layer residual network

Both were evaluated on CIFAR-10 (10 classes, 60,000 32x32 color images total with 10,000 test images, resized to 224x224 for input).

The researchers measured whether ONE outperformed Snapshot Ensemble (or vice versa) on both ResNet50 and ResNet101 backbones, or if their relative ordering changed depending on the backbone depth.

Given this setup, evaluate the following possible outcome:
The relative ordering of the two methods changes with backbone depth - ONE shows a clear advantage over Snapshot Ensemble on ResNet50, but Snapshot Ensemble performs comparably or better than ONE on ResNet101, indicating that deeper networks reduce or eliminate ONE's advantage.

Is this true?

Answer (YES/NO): NO